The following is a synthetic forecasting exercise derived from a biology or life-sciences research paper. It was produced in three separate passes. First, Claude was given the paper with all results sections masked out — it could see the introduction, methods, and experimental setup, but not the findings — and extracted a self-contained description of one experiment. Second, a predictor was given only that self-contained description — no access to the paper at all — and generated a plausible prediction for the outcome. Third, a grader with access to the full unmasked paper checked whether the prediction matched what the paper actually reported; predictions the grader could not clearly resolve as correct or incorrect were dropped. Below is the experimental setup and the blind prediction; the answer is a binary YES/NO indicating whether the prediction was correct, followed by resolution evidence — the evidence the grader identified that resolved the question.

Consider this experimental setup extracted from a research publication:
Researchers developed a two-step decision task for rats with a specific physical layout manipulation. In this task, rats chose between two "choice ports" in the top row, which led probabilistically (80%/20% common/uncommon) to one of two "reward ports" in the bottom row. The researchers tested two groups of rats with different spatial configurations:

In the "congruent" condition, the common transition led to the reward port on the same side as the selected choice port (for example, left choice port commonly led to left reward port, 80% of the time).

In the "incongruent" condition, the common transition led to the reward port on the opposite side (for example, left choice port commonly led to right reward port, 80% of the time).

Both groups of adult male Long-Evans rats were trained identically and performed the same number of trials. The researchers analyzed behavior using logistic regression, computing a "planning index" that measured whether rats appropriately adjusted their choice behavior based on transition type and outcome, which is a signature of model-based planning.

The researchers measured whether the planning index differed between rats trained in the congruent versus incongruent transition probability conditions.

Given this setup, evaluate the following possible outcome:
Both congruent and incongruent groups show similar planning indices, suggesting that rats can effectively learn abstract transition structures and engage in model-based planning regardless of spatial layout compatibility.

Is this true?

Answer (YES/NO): YES